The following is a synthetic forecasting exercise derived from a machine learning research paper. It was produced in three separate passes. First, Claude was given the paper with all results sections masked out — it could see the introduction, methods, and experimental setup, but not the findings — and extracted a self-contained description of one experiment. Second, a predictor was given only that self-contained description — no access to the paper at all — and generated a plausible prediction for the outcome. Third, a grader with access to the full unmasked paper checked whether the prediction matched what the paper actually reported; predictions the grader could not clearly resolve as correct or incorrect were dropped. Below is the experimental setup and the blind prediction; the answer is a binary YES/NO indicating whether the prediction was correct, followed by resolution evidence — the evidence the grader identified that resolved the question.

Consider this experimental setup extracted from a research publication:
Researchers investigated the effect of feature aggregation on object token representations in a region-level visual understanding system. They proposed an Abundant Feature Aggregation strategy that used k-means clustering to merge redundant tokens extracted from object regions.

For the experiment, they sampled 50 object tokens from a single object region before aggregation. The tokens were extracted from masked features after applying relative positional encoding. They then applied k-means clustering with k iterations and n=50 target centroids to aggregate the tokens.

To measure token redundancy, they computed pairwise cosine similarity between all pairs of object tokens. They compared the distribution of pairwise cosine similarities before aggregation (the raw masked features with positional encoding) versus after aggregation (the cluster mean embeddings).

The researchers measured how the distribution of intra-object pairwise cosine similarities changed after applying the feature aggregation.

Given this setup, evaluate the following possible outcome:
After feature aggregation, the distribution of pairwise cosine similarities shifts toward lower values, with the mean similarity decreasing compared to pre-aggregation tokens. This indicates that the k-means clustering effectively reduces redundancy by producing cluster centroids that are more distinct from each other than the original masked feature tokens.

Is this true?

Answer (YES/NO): YES